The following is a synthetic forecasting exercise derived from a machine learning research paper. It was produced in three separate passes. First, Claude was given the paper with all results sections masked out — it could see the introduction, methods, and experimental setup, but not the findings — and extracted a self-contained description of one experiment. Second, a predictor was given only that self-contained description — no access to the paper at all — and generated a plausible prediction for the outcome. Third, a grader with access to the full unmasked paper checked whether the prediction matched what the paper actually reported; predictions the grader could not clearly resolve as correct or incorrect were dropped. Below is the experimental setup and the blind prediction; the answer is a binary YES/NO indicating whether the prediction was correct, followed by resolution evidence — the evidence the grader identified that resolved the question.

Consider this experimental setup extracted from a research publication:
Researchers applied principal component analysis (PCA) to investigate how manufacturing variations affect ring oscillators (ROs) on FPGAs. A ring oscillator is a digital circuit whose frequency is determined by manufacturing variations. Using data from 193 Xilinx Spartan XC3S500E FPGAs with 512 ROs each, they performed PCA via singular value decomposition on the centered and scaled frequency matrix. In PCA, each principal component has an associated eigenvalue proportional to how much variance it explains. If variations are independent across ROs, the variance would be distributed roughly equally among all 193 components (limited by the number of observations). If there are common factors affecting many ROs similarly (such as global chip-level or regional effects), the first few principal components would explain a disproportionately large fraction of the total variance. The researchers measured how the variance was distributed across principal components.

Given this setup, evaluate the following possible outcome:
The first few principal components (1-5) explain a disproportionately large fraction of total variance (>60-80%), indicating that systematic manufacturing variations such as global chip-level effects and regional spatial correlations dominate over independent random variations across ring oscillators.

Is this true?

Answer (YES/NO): YES